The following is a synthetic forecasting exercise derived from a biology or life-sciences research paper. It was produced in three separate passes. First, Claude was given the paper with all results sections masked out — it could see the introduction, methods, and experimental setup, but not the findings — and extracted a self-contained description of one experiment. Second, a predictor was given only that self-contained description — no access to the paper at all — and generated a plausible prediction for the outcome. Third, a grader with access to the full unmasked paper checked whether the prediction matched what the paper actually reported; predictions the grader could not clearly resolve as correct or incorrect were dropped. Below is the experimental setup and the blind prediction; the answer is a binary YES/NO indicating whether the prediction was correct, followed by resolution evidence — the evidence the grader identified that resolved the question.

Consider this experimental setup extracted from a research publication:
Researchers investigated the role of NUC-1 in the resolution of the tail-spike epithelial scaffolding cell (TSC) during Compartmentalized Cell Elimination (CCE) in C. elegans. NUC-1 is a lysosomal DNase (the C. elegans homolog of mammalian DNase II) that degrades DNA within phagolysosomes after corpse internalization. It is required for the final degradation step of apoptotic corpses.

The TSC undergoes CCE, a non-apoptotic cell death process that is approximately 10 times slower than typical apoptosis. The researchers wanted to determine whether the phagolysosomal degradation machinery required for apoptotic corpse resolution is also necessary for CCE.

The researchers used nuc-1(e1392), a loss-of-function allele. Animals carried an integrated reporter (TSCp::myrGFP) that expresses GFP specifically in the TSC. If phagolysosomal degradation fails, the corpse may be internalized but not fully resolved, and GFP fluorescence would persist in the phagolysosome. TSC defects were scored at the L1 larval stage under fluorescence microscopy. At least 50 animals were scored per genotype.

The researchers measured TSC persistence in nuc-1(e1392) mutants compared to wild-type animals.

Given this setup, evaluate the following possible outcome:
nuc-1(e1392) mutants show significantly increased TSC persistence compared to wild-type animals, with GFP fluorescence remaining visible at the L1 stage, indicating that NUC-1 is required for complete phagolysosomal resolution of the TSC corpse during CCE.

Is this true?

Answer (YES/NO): YES